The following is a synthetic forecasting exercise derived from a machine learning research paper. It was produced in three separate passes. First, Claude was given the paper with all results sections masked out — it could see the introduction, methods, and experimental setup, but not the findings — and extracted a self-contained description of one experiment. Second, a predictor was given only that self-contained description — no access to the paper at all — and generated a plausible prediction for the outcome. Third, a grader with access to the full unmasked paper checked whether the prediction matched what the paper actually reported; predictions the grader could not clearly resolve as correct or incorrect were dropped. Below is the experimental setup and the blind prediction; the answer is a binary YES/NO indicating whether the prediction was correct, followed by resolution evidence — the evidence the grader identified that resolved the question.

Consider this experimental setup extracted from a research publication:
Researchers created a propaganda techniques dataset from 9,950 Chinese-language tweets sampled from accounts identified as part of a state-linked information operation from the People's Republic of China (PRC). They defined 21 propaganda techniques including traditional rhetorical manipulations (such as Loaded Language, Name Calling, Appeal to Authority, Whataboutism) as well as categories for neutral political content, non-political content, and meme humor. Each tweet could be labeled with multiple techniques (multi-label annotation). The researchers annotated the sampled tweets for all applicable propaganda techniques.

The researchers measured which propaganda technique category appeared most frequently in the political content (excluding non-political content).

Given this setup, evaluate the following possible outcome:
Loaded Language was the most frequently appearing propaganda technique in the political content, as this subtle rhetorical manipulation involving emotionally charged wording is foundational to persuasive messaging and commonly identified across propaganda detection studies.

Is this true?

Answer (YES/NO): YES